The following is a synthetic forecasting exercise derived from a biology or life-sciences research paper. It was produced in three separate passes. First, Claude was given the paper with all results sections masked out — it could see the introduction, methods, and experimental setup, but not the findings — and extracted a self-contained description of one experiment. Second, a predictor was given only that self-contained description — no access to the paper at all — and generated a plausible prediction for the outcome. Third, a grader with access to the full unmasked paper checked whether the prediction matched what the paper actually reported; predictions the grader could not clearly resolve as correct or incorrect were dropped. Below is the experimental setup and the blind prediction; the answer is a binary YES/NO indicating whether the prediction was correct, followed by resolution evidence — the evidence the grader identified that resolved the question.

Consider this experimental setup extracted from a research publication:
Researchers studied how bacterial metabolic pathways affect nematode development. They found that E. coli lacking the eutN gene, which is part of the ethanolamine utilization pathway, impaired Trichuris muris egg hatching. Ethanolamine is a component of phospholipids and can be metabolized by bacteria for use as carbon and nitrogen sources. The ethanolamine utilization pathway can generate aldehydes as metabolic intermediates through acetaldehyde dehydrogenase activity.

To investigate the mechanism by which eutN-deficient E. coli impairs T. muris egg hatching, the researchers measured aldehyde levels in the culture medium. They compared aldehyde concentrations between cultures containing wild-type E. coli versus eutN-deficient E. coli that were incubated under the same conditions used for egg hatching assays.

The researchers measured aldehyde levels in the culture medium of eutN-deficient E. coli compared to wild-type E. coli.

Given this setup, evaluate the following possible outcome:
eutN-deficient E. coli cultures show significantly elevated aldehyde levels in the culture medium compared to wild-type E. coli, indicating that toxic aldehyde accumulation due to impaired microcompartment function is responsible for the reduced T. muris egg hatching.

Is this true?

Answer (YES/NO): YES